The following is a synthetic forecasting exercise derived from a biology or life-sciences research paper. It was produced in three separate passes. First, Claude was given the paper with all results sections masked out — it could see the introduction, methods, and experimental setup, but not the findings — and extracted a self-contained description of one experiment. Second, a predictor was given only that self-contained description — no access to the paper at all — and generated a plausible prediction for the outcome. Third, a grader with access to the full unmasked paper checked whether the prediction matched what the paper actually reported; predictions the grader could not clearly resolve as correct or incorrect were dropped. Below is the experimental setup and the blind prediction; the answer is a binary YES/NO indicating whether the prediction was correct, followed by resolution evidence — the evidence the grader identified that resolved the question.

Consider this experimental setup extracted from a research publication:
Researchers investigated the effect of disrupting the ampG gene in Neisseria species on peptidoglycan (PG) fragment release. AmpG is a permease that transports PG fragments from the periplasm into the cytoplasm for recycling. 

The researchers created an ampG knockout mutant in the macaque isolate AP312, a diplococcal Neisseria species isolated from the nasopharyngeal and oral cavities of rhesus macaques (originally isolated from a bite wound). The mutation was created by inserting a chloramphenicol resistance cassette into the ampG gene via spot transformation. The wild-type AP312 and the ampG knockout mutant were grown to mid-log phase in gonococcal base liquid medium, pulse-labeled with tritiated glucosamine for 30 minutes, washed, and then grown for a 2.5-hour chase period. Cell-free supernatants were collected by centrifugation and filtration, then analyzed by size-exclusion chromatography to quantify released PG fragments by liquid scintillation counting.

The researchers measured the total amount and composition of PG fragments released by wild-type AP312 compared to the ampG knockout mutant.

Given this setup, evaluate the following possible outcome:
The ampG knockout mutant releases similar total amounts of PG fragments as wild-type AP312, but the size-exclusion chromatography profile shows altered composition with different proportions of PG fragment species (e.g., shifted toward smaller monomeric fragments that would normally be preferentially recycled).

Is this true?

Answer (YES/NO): NO